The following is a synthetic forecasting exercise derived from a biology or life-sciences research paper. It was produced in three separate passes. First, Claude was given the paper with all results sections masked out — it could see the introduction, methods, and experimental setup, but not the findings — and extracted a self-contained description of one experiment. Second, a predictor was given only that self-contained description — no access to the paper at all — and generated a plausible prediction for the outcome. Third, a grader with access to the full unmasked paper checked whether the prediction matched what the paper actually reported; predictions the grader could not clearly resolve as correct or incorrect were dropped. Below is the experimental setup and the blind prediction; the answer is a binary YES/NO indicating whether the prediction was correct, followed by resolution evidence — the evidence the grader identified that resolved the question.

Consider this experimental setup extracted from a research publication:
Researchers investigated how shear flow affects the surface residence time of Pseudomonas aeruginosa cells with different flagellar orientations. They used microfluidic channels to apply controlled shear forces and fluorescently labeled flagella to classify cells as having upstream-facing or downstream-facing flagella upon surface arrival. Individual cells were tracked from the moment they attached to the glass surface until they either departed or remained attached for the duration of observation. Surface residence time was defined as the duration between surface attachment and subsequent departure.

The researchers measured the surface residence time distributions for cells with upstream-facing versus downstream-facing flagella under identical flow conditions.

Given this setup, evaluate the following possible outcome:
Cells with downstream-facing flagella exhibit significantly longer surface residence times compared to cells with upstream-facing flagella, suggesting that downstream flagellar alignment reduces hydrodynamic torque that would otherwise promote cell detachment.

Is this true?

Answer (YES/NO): NO